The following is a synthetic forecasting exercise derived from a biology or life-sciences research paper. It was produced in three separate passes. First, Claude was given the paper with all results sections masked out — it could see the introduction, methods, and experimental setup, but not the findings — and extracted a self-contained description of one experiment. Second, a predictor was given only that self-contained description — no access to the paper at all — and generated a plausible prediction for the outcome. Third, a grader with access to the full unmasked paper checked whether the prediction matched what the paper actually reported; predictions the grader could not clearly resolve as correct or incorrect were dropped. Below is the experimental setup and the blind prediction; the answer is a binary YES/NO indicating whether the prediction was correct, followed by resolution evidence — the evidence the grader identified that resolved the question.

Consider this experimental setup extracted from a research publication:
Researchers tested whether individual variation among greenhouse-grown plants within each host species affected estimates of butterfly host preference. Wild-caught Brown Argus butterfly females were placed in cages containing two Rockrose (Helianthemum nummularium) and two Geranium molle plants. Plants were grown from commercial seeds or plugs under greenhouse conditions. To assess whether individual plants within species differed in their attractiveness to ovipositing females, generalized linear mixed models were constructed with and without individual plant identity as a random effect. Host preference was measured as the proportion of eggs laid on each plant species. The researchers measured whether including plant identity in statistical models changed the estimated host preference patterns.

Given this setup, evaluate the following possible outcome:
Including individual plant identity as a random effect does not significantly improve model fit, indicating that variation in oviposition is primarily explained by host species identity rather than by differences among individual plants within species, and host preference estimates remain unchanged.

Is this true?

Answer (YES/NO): NO